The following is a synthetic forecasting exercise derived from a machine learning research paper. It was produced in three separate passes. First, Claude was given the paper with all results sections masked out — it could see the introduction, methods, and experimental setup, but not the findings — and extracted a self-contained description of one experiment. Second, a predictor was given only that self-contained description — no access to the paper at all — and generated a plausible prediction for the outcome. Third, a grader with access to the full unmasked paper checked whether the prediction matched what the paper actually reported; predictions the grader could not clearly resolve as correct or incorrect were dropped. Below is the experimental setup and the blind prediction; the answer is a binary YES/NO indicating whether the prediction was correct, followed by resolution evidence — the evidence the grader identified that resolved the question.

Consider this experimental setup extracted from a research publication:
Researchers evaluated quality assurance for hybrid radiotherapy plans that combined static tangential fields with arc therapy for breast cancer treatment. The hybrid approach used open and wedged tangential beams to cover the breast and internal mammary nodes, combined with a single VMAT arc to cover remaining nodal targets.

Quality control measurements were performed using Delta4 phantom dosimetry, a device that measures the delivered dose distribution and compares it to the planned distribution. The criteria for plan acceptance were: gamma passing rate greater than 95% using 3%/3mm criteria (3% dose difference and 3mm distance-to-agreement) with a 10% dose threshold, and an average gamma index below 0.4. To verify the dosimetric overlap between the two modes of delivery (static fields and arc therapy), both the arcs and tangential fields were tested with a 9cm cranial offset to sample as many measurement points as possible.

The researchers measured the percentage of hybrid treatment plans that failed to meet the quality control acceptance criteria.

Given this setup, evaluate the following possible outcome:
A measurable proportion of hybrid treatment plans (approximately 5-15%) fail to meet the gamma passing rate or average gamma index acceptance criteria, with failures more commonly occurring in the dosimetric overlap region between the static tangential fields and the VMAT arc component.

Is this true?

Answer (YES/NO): NO